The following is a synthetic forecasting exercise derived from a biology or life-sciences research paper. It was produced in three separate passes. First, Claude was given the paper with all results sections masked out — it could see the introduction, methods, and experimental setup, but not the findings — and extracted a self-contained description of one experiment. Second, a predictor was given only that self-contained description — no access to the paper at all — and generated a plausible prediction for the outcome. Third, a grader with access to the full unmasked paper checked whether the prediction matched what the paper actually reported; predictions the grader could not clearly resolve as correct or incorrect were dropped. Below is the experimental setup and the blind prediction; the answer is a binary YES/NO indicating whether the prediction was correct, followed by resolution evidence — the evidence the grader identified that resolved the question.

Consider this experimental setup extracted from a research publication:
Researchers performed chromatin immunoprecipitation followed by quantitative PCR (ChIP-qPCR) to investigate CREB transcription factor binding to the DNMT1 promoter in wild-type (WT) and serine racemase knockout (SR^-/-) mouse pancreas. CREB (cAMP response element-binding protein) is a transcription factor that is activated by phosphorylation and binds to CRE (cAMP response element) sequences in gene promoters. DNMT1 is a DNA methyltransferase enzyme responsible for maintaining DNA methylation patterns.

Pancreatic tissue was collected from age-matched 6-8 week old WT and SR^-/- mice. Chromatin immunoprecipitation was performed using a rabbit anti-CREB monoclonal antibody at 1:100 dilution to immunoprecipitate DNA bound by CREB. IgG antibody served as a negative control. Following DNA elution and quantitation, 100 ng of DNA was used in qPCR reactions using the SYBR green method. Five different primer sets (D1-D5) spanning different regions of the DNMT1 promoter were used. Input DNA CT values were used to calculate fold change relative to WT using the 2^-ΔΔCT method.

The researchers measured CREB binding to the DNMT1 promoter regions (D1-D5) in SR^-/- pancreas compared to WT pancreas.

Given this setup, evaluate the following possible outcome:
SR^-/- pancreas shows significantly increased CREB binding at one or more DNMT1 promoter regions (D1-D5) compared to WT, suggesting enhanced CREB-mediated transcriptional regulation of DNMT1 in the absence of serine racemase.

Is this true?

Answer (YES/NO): NO